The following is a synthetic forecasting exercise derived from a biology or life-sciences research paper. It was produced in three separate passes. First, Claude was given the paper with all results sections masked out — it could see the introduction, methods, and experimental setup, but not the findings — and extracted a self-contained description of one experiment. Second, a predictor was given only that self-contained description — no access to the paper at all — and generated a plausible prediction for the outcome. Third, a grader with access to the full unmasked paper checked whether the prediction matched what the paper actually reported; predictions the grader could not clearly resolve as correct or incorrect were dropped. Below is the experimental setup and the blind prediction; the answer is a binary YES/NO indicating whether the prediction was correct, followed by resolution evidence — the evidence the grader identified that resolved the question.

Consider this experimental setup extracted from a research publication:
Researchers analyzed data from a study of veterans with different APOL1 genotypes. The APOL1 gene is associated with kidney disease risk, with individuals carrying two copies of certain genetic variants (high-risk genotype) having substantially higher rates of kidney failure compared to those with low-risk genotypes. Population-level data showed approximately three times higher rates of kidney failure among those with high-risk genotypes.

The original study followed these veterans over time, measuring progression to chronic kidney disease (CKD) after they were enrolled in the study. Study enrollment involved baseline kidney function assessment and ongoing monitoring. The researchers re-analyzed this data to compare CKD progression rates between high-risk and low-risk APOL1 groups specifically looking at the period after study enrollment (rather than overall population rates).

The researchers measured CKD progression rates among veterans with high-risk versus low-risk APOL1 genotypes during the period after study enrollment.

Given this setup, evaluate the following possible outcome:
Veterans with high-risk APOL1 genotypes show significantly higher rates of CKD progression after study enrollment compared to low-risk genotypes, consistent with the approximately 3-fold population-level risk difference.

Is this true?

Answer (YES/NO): NO